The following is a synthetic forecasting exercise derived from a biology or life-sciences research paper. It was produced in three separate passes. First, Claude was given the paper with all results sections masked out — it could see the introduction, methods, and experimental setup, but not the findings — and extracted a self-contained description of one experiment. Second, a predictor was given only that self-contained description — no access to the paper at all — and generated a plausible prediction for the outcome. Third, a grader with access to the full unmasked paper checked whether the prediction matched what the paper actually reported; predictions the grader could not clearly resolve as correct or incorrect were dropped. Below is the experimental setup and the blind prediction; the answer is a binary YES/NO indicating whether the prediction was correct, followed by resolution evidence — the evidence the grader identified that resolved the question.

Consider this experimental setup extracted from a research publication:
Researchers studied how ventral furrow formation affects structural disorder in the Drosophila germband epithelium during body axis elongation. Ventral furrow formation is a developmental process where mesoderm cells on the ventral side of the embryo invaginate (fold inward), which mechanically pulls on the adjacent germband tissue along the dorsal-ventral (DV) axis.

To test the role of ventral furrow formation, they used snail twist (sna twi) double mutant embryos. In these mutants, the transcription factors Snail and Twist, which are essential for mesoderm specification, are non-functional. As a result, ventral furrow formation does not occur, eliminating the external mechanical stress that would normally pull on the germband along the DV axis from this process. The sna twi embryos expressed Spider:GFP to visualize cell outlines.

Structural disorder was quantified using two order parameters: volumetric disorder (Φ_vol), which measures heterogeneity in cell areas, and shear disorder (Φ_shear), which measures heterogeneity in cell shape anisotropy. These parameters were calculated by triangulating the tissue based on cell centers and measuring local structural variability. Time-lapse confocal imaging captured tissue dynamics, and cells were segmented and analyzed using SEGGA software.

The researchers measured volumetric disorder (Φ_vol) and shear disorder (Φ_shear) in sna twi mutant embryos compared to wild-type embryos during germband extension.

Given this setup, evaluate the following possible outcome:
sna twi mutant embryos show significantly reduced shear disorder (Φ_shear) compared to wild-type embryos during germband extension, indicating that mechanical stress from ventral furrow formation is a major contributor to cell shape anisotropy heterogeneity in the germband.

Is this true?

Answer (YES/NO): NO